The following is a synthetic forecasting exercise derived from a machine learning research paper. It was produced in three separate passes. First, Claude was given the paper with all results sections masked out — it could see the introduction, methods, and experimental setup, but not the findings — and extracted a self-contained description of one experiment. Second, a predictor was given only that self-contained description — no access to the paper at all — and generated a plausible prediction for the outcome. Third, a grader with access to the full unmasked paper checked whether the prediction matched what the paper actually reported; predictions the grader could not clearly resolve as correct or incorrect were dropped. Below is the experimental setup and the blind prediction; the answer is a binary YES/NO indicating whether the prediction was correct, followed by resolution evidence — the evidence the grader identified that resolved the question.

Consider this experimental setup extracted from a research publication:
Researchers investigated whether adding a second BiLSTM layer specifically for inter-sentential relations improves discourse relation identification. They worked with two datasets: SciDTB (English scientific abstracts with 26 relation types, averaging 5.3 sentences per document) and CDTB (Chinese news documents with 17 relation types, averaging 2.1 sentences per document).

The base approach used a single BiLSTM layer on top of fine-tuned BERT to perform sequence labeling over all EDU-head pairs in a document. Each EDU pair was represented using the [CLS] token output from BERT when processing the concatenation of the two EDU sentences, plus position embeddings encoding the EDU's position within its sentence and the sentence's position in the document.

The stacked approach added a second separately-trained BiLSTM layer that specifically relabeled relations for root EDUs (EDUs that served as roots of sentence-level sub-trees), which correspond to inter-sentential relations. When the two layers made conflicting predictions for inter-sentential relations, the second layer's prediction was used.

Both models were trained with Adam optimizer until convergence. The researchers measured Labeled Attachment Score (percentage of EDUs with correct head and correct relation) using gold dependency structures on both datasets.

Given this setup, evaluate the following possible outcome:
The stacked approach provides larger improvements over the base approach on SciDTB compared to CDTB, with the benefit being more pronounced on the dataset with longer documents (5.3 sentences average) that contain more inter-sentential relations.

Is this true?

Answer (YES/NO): YES